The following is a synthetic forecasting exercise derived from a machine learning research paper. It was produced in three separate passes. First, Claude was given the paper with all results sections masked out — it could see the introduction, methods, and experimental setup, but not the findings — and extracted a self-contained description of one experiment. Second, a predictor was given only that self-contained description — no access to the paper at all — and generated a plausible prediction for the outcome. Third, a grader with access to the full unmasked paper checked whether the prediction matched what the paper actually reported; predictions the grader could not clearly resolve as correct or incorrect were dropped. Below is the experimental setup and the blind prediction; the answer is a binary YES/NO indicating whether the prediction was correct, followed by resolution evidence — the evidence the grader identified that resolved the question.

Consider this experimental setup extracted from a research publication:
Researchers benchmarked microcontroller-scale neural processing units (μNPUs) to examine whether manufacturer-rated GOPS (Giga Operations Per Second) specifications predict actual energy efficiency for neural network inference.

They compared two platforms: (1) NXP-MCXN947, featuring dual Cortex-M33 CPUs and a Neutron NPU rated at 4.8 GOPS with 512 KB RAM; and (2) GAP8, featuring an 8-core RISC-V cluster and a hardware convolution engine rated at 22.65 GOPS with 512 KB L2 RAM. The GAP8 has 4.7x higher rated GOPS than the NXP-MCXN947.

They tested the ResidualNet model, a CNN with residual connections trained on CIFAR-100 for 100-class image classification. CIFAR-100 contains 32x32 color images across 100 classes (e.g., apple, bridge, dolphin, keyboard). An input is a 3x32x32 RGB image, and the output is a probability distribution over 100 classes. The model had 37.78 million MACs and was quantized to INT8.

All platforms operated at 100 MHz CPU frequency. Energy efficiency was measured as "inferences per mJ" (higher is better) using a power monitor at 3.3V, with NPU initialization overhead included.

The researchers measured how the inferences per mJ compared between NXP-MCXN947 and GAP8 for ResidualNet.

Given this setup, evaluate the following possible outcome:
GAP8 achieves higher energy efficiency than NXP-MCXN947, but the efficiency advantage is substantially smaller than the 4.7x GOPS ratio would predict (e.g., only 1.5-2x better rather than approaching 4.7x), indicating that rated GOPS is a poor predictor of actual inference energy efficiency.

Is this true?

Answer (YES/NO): NO